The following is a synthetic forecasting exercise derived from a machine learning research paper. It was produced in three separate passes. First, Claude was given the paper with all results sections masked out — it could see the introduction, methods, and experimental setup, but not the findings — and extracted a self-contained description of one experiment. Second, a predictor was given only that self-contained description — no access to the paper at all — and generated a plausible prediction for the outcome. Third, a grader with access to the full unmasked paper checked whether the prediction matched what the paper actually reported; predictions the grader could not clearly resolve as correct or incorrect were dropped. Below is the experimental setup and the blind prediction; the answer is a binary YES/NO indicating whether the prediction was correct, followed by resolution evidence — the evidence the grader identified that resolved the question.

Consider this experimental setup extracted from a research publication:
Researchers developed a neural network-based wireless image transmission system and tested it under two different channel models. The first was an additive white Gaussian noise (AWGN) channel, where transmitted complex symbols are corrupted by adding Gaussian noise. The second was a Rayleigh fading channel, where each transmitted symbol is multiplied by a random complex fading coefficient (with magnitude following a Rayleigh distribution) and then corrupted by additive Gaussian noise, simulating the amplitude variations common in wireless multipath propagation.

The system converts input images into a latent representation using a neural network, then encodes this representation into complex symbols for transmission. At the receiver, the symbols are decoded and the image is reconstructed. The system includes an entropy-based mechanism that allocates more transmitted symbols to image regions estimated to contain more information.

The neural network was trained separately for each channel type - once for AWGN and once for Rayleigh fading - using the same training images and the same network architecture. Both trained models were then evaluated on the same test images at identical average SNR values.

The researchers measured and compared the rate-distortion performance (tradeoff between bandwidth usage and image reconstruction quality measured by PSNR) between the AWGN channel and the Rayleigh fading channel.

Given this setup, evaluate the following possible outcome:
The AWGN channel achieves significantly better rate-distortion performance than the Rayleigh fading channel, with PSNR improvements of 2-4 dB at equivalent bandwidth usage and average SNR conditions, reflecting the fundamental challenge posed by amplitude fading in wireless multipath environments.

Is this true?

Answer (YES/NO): NO